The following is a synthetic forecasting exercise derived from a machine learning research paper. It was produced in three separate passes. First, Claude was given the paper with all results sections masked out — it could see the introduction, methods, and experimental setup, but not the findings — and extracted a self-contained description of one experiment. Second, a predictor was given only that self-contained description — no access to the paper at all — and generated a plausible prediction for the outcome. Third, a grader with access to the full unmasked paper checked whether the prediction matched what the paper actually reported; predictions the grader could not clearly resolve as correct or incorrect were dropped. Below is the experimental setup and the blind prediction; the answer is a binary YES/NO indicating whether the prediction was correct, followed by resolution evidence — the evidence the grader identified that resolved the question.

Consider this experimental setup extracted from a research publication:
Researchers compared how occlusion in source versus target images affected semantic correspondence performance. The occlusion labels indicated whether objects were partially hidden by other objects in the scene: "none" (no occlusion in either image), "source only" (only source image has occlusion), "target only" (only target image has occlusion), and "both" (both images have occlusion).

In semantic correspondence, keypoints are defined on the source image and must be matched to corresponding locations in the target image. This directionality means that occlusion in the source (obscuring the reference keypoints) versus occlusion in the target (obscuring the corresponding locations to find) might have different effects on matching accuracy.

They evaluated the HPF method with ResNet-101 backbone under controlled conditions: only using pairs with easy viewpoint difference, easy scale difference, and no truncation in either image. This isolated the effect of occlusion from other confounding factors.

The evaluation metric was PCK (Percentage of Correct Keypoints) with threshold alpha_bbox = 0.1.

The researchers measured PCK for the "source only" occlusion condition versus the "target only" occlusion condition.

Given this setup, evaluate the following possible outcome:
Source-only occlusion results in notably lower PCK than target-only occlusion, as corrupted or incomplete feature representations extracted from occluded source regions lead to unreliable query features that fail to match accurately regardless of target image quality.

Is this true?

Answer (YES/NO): NO